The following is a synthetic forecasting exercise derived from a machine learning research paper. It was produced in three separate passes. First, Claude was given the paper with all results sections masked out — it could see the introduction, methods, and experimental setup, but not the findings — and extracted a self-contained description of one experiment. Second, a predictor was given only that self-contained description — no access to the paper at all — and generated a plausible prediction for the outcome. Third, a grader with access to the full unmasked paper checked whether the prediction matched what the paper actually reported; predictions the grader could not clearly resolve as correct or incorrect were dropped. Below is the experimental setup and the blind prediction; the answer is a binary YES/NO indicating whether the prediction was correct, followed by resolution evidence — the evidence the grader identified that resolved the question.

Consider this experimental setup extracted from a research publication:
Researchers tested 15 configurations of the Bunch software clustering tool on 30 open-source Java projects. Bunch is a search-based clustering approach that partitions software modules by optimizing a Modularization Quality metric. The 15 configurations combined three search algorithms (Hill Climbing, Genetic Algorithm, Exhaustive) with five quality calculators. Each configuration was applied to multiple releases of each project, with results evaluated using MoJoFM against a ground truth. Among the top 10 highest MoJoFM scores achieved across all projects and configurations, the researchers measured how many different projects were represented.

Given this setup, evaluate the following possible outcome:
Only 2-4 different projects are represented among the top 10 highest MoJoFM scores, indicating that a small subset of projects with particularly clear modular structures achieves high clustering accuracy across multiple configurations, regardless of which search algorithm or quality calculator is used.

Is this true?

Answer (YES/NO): YES